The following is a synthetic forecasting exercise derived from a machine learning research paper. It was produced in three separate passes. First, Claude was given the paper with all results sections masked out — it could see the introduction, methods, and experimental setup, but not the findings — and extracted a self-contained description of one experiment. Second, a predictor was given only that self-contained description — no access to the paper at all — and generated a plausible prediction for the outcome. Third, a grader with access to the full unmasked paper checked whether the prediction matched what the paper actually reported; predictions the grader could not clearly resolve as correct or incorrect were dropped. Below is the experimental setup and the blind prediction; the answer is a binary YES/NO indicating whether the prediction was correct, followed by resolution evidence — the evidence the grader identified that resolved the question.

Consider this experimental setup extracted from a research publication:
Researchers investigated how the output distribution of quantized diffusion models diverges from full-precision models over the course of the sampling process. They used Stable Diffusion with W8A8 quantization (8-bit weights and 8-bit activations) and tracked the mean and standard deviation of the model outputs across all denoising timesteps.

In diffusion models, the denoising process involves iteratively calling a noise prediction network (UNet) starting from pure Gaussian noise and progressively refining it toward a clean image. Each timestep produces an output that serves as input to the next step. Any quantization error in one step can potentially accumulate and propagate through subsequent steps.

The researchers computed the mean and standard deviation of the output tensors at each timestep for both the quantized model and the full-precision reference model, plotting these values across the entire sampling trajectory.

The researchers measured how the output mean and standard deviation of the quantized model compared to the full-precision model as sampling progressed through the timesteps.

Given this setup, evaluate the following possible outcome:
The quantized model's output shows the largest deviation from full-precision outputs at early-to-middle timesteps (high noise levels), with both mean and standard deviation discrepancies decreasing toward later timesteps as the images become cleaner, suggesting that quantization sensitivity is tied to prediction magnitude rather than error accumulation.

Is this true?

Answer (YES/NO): NO